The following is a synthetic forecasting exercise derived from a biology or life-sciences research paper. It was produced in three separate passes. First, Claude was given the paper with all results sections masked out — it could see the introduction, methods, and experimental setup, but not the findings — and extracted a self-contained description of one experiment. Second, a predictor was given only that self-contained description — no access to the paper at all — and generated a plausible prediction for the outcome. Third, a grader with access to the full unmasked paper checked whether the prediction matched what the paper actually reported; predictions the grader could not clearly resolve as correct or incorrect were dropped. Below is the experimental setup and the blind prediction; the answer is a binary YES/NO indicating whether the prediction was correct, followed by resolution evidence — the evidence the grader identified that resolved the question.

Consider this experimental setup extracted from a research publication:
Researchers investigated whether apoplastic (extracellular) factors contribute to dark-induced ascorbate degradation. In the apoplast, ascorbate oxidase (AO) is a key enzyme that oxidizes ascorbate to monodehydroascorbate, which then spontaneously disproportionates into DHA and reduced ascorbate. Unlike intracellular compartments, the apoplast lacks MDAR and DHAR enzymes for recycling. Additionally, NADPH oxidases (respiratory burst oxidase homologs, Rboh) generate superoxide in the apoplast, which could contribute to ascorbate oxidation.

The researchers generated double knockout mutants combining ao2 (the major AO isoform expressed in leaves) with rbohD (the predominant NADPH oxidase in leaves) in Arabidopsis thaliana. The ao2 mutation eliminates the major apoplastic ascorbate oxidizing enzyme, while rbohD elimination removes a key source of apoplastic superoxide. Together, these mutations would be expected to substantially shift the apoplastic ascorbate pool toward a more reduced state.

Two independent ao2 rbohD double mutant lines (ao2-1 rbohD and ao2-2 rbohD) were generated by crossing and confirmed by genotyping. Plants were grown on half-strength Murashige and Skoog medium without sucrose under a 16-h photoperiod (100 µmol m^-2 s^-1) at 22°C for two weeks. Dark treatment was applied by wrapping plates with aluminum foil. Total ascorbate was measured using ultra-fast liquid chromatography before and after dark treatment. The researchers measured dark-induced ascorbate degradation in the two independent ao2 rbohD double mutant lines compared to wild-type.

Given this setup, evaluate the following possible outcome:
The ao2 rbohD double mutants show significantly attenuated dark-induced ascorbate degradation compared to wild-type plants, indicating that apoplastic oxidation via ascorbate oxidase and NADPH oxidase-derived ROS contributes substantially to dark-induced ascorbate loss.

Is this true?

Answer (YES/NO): NO